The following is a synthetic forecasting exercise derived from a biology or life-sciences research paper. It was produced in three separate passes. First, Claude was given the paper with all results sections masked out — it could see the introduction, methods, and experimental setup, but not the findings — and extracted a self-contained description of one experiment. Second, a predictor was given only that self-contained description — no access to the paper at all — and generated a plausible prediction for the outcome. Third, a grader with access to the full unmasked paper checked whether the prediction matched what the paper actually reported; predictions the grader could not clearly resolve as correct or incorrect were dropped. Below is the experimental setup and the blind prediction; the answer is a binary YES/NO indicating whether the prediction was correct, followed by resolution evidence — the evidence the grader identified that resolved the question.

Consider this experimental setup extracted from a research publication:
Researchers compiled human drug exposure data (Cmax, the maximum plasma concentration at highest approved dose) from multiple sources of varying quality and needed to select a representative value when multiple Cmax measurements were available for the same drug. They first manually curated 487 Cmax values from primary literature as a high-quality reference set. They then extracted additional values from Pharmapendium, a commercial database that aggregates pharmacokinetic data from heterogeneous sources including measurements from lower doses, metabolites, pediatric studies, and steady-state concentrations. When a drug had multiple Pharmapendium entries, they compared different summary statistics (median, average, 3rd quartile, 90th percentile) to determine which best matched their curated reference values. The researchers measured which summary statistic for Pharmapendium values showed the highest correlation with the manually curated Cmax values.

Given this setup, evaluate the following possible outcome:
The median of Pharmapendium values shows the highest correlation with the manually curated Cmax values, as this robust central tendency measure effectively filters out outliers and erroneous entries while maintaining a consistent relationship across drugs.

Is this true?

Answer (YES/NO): NO